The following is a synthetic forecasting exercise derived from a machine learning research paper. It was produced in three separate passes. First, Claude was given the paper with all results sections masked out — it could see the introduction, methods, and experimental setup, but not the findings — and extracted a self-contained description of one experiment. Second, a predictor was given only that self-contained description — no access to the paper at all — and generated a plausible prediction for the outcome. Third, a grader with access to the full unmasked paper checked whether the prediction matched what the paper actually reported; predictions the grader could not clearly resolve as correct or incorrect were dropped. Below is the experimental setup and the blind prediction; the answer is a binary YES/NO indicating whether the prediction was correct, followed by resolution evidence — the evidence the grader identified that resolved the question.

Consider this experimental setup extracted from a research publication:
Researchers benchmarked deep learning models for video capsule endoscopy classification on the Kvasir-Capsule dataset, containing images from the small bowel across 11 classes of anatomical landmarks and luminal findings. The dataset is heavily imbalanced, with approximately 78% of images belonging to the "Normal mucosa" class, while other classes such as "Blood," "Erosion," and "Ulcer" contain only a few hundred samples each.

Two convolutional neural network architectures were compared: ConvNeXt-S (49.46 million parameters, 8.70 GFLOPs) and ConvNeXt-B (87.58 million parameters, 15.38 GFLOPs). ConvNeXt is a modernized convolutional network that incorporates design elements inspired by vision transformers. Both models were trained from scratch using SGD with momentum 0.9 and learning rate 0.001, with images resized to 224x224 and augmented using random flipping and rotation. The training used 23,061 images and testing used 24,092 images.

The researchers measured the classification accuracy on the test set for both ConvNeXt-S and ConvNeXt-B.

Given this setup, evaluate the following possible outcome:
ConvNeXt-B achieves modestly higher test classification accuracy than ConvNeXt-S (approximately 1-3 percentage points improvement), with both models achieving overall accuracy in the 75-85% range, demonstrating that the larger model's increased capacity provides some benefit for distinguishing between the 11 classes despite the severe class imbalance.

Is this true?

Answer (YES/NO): NO